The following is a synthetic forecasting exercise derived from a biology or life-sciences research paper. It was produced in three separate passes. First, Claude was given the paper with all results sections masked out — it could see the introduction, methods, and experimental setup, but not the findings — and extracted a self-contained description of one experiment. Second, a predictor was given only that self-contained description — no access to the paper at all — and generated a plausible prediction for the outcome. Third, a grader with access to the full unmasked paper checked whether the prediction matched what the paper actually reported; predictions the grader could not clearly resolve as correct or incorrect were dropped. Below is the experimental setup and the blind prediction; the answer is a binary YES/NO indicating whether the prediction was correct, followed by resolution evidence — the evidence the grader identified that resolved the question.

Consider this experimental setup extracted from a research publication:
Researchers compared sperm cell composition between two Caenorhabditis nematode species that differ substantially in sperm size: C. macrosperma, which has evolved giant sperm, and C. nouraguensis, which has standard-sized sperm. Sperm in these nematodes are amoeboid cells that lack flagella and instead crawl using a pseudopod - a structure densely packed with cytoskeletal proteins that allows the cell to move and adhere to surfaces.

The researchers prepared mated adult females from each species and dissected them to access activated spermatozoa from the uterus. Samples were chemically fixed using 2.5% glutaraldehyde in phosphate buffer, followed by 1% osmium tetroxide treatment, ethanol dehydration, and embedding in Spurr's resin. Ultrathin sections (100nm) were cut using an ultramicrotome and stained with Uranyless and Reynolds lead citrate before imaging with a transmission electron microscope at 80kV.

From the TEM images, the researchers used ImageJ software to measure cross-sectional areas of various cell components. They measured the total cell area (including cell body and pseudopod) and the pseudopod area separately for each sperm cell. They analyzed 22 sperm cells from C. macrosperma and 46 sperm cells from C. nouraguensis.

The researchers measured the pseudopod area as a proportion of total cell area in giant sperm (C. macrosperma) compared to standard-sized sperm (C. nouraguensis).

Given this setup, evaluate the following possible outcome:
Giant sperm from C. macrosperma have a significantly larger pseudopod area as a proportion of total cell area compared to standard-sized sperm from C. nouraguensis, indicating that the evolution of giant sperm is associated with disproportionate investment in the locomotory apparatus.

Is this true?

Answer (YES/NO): NO